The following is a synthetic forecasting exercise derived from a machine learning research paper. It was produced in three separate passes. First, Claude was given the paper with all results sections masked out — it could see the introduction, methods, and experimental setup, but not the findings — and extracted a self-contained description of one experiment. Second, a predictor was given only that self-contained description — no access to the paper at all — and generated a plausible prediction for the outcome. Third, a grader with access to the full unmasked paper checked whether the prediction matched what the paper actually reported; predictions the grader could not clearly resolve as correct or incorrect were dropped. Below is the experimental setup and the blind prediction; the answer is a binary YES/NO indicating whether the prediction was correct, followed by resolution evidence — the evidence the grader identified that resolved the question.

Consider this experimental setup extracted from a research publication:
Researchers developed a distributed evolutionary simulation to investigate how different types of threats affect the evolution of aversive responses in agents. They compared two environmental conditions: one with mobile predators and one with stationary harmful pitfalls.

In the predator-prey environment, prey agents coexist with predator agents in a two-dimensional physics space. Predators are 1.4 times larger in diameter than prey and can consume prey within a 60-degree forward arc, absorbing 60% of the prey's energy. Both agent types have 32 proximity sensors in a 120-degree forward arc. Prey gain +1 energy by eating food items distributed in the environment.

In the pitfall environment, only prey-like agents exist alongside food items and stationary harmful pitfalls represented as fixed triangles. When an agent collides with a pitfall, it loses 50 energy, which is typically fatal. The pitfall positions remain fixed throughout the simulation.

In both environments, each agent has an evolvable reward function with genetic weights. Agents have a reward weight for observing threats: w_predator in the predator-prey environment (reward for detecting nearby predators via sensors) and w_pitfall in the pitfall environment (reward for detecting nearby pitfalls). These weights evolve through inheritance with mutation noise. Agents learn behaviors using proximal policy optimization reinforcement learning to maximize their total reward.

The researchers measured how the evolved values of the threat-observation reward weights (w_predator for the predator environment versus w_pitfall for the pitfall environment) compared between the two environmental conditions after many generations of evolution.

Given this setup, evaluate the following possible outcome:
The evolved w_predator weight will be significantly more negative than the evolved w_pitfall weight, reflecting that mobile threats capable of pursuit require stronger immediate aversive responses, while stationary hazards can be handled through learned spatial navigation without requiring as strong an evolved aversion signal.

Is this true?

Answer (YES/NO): YES